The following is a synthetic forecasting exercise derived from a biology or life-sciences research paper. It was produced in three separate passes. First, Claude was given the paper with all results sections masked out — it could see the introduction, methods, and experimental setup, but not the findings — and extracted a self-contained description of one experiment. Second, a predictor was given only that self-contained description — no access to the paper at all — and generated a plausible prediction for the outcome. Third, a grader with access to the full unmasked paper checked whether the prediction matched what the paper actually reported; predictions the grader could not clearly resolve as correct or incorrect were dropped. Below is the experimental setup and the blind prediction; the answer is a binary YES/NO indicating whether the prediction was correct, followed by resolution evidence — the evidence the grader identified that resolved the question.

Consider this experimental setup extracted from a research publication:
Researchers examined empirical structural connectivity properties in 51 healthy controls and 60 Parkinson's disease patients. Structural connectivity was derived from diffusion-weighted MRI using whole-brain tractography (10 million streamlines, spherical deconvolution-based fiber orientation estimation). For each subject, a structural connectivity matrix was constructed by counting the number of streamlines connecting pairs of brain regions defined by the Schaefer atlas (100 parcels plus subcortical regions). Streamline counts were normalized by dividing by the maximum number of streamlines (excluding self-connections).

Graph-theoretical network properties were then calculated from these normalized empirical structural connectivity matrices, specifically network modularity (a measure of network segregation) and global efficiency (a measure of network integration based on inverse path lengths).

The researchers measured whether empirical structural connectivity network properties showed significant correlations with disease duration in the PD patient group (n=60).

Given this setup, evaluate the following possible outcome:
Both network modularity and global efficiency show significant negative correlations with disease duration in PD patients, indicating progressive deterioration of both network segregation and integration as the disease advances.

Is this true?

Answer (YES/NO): NO